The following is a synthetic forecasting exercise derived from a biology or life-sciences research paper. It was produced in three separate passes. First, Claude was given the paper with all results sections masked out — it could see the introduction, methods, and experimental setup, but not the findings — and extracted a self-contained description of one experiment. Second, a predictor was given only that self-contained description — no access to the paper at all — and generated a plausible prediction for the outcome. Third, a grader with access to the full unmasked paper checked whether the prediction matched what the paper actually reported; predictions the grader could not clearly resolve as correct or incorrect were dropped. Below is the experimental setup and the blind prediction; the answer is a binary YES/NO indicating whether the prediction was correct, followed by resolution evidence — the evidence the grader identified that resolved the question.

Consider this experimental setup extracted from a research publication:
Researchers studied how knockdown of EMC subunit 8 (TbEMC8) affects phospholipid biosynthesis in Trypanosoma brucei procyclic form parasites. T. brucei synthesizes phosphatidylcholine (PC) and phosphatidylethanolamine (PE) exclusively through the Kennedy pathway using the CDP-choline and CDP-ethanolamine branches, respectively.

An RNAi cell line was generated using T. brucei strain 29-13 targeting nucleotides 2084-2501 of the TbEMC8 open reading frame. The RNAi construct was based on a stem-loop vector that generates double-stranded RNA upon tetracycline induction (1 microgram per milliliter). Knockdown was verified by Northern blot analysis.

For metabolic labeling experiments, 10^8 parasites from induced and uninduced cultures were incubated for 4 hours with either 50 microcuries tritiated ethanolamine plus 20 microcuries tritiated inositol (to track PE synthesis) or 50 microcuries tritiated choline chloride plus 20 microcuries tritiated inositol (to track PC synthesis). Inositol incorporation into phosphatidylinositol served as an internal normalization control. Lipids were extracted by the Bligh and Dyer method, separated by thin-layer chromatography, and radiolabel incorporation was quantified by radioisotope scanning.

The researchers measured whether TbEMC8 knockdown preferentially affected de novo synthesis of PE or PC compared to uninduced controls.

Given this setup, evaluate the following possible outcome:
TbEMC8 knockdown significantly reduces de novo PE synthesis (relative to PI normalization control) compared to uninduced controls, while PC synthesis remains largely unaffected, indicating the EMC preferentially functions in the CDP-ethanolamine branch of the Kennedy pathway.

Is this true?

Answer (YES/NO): YES